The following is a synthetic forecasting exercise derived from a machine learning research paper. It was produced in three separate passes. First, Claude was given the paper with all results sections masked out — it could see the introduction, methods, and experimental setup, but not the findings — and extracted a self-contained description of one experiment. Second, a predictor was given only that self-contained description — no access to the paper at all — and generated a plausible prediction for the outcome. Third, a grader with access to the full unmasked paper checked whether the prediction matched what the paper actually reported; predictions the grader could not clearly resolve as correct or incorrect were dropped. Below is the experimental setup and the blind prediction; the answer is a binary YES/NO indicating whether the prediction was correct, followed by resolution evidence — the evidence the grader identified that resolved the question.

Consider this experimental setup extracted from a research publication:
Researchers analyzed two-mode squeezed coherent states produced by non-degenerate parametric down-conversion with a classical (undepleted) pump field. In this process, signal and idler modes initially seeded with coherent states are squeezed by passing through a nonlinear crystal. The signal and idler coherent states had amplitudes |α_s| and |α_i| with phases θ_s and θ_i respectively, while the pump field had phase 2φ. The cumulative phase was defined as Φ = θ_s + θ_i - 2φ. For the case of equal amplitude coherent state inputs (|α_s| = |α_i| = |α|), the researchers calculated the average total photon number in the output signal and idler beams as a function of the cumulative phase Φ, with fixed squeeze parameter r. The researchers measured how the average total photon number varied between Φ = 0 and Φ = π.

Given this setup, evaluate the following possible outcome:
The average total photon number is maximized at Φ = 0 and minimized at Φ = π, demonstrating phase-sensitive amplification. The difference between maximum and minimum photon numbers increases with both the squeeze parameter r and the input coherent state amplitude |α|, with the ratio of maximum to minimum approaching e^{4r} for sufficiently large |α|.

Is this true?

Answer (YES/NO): NO